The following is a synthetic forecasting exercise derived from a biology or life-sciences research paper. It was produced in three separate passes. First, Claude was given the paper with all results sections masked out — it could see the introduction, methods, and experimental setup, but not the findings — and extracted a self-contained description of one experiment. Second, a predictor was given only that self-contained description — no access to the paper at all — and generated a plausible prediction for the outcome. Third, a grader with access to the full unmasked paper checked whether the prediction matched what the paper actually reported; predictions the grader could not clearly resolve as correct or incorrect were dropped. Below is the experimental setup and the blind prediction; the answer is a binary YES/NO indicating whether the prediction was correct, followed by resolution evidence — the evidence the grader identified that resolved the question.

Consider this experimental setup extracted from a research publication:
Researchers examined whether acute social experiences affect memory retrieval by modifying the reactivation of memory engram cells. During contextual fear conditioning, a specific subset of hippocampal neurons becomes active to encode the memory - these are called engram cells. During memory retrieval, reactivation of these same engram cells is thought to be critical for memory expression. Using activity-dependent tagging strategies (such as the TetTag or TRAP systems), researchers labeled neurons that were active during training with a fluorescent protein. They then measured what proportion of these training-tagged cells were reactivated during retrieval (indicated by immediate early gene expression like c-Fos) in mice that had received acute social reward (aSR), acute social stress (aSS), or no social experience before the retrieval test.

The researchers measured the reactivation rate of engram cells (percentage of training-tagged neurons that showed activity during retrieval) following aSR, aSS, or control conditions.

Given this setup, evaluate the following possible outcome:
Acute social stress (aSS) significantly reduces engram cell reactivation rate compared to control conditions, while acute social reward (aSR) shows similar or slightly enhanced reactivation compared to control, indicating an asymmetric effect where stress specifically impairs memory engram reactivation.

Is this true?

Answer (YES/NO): NO